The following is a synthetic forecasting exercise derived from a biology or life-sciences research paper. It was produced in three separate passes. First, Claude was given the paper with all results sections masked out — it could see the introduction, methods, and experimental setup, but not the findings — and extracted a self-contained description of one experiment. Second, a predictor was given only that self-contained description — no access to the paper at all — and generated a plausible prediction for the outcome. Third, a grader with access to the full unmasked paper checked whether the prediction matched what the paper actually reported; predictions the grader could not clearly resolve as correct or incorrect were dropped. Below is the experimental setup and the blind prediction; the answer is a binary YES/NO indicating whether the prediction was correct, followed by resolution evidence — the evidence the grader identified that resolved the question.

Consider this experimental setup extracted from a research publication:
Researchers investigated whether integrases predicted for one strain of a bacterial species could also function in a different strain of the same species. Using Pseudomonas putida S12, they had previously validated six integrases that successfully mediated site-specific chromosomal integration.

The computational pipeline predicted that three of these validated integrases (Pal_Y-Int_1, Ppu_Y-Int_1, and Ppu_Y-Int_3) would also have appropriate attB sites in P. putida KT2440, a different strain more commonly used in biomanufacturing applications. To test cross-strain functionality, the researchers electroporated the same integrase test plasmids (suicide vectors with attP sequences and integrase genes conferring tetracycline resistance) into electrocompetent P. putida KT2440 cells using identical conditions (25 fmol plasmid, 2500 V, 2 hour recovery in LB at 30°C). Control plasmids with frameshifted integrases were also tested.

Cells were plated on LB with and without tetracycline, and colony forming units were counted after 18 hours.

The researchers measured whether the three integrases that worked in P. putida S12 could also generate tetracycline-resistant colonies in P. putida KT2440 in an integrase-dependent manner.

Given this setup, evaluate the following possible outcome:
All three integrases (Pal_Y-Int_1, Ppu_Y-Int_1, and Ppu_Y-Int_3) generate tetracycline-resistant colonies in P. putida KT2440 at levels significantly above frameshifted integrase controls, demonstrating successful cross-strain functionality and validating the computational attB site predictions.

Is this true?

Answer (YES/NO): YES